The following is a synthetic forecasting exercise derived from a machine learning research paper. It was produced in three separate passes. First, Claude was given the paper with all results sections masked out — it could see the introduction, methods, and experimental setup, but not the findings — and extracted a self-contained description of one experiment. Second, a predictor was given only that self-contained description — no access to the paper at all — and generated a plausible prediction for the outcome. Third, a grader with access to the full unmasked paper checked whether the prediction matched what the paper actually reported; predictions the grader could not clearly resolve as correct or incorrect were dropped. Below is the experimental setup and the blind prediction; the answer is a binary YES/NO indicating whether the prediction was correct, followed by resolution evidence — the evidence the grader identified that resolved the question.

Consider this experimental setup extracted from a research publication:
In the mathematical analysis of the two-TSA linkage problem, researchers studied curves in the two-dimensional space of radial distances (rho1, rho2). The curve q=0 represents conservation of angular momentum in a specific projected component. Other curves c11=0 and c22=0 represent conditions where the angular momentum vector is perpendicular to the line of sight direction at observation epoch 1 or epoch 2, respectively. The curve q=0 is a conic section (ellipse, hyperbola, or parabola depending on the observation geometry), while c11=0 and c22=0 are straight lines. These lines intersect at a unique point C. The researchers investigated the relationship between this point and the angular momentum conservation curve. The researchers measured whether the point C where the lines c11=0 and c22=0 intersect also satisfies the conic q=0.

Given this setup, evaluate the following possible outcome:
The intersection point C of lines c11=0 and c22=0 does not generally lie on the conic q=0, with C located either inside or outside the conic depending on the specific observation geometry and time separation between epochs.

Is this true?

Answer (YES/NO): NO